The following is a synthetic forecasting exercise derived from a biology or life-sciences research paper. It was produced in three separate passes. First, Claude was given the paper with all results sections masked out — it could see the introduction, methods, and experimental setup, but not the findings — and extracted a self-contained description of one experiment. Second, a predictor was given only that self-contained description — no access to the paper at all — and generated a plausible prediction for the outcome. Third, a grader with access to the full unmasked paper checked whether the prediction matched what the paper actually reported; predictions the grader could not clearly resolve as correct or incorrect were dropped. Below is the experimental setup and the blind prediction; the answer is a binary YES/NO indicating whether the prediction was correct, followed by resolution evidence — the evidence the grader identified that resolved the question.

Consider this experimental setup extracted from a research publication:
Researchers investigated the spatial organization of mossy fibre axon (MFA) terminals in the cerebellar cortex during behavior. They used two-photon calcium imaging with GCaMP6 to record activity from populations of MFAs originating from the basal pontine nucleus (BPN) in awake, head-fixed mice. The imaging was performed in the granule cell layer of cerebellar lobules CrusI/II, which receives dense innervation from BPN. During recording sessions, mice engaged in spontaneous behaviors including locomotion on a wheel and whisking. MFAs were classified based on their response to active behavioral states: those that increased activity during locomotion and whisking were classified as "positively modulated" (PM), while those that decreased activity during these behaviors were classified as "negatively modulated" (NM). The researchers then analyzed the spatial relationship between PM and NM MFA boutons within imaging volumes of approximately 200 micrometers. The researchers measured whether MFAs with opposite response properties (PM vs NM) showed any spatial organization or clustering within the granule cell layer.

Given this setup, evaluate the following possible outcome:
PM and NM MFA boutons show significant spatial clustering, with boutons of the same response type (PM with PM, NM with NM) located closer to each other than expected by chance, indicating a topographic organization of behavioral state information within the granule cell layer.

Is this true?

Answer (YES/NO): NO